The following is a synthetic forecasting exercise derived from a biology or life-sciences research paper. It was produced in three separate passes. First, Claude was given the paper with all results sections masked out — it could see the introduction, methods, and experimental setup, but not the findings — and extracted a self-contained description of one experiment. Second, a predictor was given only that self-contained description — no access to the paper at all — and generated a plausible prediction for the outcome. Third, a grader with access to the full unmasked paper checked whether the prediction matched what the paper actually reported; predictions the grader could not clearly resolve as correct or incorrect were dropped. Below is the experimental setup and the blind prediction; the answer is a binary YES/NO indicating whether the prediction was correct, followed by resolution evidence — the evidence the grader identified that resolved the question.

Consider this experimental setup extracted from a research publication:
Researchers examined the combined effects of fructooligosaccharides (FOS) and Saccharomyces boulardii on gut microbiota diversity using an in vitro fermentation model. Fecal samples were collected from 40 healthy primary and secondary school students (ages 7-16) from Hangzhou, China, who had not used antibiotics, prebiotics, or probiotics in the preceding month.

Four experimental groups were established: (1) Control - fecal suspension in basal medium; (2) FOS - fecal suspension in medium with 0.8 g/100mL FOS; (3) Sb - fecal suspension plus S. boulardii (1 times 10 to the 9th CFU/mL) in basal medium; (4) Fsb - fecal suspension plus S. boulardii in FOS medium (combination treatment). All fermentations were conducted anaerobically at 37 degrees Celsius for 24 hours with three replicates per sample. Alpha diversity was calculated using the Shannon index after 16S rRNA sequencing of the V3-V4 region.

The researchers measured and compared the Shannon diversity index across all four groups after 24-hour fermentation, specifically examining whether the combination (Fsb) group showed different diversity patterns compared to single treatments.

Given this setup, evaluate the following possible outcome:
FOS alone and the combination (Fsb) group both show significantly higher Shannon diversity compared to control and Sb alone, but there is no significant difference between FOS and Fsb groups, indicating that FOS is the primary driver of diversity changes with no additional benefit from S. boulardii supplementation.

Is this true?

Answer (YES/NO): NO